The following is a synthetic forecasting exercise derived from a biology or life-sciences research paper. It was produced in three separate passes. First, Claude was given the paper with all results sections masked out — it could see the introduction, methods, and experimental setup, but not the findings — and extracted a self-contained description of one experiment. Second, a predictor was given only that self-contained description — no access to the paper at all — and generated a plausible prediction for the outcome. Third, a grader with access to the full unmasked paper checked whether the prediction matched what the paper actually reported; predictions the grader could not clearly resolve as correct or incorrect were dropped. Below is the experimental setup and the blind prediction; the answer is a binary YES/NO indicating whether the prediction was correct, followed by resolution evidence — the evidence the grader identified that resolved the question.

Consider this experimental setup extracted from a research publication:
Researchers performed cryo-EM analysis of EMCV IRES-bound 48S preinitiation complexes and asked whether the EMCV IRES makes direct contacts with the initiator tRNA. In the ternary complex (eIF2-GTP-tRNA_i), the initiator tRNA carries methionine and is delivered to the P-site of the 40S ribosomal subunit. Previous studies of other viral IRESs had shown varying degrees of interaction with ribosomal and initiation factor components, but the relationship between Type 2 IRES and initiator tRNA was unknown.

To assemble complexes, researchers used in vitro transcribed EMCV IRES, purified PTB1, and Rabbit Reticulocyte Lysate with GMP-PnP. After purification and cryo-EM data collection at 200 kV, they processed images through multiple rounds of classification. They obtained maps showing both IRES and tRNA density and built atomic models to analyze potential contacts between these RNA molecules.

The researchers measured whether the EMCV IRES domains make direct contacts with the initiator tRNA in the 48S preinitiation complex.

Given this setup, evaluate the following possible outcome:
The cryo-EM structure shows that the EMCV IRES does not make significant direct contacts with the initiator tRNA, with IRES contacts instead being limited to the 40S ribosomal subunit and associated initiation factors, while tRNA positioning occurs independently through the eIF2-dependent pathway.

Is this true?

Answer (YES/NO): NO